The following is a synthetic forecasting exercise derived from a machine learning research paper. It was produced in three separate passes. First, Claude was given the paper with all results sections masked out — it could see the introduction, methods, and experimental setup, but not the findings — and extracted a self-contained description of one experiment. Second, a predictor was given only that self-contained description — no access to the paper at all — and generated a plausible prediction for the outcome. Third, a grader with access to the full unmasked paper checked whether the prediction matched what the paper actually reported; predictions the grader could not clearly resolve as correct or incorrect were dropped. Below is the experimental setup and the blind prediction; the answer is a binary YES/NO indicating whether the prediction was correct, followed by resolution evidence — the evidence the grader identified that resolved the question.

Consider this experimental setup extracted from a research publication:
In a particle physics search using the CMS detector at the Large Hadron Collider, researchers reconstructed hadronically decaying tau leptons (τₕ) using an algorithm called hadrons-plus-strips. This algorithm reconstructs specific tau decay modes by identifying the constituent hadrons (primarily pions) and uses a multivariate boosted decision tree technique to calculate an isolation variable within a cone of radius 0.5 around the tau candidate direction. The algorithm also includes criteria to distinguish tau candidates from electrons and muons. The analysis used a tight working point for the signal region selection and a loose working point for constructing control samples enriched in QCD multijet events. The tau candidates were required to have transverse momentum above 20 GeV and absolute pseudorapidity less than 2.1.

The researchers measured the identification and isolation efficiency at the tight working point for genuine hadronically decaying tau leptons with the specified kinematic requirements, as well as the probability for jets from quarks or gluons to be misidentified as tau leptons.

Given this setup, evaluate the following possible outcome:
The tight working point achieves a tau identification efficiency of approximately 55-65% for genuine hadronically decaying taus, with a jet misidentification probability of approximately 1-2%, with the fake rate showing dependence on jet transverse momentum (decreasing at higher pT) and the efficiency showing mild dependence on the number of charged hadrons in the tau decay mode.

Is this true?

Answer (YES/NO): NO